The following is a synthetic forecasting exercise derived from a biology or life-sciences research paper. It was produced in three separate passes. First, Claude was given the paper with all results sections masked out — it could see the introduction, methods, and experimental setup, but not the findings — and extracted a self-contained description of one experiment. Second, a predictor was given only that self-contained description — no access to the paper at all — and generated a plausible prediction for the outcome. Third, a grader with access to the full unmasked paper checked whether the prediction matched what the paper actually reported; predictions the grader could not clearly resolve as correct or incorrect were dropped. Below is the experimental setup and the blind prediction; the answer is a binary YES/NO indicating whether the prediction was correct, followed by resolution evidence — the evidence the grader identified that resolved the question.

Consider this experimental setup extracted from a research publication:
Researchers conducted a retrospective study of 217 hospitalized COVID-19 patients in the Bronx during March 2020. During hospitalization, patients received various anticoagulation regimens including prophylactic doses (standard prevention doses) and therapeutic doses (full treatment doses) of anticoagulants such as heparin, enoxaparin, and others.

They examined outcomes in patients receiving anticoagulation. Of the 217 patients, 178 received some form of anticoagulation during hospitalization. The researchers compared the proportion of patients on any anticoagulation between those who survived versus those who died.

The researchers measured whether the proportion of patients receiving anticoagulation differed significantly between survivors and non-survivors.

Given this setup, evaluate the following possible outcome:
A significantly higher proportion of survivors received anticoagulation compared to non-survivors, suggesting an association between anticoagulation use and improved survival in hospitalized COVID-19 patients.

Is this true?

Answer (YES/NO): NO